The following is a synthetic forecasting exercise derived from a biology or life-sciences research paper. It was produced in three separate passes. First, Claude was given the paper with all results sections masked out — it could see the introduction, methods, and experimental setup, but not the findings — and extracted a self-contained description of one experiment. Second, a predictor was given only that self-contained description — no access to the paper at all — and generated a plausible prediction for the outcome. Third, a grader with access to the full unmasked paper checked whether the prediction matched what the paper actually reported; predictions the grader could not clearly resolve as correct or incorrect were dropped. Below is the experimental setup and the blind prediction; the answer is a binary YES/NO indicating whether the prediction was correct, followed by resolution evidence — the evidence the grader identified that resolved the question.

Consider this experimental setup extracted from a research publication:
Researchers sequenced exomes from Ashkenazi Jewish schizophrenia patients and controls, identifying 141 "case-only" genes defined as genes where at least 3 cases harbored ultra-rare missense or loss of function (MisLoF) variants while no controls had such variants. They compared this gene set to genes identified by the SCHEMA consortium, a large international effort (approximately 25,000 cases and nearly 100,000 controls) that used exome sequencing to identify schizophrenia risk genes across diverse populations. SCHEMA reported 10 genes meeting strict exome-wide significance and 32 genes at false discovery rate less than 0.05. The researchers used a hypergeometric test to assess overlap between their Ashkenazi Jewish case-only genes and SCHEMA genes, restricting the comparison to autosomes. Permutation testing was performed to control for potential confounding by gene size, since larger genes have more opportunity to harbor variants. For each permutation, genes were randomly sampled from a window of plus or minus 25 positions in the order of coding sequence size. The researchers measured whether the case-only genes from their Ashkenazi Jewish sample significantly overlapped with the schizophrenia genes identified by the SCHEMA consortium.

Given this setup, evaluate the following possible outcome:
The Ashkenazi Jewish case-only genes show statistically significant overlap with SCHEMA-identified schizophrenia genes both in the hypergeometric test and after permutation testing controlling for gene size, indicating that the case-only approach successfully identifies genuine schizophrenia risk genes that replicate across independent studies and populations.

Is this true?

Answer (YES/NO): YES